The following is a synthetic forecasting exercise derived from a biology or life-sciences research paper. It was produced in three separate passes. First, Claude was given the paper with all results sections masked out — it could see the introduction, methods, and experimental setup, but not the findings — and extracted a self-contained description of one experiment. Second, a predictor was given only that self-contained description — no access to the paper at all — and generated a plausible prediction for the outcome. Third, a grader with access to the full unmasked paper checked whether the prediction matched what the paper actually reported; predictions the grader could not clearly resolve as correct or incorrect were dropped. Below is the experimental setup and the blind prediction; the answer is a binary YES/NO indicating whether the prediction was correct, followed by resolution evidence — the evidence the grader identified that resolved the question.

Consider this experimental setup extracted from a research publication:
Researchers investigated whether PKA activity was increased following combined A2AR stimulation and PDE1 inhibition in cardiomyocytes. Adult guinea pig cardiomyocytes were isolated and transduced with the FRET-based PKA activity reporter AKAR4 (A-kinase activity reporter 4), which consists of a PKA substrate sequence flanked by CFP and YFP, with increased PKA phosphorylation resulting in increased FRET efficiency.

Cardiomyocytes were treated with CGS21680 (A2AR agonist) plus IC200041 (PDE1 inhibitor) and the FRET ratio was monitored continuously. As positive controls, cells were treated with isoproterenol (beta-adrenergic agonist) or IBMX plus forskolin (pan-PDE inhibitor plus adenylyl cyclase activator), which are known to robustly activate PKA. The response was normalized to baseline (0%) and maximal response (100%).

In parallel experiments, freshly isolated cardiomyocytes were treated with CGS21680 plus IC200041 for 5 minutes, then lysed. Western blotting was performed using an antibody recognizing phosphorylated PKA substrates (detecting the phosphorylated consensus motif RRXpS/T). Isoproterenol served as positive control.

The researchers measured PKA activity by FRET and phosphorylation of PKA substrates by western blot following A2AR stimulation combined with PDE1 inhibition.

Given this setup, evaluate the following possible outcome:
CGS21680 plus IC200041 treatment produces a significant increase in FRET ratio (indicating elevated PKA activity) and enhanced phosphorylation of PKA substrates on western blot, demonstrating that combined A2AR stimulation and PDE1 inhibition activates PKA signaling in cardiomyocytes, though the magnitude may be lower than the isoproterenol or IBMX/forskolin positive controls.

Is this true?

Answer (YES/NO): NO